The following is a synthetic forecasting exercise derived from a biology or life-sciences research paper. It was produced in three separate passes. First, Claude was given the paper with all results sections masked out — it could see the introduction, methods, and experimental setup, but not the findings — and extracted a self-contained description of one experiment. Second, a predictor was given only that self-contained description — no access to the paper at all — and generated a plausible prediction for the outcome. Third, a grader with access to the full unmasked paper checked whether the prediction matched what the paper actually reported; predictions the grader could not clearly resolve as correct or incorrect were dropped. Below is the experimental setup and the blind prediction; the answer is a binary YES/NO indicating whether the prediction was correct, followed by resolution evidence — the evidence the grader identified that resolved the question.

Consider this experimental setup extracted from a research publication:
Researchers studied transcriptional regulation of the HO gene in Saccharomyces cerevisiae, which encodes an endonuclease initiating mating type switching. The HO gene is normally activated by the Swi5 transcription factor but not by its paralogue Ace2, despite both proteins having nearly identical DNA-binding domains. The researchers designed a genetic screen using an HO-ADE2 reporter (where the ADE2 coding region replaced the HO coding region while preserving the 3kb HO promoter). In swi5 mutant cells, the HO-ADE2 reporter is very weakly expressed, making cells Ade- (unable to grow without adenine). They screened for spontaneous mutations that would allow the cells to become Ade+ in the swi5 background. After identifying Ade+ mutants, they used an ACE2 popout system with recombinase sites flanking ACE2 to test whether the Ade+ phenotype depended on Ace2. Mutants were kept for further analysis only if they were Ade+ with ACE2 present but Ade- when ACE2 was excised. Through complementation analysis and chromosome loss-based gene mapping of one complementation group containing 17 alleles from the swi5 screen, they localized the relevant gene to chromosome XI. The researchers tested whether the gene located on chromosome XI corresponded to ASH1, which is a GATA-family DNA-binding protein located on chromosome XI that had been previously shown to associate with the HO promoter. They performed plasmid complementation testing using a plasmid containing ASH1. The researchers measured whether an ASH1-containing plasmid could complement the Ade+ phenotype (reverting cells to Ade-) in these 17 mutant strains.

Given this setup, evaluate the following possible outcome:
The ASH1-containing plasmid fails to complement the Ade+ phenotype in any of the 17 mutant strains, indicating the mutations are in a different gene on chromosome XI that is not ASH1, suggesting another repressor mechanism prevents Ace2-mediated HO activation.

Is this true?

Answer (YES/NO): NO